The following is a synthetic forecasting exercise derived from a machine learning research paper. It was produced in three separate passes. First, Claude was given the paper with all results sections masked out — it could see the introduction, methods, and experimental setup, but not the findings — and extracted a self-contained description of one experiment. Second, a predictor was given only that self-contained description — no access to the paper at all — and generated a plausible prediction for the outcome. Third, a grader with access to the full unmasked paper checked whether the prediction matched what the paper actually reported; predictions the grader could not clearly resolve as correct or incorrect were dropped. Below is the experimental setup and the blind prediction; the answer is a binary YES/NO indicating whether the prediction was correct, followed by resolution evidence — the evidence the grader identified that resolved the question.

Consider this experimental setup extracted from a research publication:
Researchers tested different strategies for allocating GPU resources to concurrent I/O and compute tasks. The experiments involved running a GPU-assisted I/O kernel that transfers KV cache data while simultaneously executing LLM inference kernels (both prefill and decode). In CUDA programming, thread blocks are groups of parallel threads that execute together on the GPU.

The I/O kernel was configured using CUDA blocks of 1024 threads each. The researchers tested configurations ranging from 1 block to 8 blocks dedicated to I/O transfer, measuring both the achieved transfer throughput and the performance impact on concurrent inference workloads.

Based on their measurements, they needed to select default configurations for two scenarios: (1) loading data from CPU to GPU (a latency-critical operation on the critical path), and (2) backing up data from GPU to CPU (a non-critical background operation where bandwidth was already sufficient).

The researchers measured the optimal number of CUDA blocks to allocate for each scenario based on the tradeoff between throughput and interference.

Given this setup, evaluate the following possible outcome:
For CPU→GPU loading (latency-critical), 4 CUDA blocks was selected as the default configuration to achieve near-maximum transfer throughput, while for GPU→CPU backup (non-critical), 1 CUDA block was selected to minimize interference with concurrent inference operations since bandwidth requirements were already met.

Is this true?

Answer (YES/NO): NO